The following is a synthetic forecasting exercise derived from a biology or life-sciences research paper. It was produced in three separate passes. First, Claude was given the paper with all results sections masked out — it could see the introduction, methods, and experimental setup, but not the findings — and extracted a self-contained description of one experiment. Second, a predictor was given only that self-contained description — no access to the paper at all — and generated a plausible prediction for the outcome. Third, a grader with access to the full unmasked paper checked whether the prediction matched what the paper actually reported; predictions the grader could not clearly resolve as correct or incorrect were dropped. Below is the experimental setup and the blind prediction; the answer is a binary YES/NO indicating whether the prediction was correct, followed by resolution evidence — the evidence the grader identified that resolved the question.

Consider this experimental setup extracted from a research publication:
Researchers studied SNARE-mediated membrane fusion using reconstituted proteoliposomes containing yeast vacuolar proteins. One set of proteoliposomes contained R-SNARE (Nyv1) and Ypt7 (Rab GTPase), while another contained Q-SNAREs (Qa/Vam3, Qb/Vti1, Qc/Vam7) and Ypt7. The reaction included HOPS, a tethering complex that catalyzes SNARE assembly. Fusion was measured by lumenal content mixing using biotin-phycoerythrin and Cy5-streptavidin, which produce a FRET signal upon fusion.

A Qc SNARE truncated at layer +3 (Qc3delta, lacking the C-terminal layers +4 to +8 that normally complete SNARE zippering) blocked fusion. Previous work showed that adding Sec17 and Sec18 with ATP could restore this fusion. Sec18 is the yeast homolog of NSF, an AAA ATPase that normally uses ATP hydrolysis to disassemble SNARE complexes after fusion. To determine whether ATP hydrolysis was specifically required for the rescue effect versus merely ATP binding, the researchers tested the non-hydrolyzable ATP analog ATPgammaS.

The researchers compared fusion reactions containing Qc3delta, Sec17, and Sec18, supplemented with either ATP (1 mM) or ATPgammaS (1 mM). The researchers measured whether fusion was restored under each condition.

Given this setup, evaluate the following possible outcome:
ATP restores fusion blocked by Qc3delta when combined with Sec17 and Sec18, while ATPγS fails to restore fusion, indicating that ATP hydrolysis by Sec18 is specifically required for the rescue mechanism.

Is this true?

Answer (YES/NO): NO